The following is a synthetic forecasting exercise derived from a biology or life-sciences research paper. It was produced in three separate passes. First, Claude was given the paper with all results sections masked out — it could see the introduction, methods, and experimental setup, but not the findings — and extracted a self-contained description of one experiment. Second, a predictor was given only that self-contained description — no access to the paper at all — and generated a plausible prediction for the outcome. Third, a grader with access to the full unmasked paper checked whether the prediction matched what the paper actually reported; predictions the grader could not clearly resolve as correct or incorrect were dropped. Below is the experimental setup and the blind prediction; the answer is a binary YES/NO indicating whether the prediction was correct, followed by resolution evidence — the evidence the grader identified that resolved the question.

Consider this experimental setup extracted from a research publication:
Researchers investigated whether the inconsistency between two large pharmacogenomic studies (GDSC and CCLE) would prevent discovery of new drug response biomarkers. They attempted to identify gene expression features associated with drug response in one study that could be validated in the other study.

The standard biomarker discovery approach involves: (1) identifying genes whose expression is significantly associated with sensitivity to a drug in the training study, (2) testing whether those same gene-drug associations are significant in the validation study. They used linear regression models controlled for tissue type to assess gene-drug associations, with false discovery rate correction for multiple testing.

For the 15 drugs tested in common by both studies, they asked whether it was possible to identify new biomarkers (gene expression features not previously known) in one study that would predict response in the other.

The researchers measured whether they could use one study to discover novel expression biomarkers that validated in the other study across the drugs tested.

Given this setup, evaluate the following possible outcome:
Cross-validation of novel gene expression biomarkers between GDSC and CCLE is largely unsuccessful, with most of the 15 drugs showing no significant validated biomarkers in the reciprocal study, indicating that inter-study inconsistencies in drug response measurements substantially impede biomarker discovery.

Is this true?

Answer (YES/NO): NO